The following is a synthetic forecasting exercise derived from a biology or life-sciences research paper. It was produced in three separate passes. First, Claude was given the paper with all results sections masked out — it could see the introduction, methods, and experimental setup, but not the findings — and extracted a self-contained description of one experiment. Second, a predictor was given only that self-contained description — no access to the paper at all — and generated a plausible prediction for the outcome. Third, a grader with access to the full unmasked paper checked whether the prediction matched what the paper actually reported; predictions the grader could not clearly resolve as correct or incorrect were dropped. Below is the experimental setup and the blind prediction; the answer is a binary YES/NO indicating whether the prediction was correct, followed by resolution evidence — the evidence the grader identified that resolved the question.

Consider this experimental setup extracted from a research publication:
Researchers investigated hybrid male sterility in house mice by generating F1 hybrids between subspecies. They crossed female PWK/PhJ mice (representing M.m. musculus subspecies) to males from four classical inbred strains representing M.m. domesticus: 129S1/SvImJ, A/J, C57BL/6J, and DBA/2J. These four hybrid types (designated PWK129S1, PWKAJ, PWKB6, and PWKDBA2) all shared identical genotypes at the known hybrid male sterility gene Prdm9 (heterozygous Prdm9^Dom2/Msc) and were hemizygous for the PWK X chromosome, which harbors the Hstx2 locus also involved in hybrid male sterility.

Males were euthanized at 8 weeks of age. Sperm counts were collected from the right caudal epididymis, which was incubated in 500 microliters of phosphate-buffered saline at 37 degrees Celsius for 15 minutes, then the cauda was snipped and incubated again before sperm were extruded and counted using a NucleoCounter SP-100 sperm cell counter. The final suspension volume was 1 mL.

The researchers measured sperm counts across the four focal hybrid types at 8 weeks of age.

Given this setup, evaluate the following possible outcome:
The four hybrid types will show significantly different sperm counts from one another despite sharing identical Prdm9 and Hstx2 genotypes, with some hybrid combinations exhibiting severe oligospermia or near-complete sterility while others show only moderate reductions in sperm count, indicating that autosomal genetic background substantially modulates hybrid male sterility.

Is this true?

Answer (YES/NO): YES